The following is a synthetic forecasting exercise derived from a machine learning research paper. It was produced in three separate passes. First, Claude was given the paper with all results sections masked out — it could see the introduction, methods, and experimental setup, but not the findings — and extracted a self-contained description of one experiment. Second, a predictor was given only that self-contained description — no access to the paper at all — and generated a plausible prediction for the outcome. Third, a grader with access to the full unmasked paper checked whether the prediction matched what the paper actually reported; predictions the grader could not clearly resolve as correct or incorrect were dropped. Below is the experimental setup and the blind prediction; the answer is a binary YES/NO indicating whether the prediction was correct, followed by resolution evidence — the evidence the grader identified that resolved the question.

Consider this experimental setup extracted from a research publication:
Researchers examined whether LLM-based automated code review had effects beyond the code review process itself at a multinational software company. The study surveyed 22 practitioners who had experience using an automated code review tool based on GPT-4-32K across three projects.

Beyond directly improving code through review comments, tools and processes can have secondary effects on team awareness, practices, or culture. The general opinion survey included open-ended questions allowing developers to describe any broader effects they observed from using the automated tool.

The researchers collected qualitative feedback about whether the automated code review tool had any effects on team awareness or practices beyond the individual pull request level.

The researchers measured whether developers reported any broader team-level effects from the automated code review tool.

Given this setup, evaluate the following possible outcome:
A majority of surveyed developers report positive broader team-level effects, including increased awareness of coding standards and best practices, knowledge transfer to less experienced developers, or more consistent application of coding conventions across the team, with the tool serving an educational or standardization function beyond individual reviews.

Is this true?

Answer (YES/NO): NO